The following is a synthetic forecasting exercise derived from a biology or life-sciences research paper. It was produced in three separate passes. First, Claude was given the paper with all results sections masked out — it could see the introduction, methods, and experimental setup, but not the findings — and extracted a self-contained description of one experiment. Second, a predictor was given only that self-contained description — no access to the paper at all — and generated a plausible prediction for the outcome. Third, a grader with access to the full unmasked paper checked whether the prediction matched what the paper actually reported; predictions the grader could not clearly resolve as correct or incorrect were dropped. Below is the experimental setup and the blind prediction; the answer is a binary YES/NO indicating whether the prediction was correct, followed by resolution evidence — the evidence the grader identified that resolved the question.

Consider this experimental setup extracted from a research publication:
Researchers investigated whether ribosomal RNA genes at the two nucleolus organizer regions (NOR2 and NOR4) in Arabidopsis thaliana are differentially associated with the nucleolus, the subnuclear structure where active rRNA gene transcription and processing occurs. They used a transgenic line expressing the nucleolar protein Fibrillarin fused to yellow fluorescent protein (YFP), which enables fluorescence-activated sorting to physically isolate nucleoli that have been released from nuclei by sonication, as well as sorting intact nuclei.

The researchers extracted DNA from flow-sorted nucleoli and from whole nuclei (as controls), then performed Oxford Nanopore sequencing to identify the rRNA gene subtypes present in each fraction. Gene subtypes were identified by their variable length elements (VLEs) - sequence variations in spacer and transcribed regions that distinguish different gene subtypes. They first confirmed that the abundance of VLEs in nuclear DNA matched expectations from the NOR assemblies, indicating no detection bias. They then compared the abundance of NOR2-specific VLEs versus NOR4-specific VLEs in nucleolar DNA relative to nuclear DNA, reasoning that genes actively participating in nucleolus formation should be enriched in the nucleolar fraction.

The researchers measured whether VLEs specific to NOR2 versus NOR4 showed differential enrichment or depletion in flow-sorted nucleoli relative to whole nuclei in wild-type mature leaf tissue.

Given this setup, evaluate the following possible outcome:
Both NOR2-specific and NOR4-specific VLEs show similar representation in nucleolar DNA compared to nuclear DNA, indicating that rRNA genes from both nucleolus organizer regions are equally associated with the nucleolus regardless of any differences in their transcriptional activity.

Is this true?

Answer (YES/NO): NO